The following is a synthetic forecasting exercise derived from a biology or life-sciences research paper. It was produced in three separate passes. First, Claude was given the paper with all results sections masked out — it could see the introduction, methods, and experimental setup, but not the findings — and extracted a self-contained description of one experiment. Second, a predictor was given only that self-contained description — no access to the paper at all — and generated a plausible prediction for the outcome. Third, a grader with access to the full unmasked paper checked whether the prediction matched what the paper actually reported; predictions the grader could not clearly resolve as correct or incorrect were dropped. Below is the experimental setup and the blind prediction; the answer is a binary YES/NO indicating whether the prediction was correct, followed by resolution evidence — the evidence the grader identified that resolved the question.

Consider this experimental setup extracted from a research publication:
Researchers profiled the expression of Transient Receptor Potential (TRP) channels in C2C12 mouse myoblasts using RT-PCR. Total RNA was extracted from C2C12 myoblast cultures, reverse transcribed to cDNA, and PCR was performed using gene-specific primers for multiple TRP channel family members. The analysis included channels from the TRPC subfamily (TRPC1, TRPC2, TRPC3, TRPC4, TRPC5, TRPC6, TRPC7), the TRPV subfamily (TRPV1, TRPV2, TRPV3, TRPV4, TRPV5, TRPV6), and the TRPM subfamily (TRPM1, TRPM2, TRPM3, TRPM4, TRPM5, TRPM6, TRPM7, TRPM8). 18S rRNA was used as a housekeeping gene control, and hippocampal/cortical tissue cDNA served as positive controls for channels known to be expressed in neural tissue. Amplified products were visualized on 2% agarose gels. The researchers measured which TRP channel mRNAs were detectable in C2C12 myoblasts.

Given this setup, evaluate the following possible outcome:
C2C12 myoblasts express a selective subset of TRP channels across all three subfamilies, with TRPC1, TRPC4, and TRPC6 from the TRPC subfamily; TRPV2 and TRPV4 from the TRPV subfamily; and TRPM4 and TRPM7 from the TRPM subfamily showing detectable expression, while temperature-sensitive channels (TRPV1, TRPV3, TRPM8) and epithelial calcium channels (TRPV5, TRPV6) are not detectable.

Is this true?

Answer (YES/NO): NO